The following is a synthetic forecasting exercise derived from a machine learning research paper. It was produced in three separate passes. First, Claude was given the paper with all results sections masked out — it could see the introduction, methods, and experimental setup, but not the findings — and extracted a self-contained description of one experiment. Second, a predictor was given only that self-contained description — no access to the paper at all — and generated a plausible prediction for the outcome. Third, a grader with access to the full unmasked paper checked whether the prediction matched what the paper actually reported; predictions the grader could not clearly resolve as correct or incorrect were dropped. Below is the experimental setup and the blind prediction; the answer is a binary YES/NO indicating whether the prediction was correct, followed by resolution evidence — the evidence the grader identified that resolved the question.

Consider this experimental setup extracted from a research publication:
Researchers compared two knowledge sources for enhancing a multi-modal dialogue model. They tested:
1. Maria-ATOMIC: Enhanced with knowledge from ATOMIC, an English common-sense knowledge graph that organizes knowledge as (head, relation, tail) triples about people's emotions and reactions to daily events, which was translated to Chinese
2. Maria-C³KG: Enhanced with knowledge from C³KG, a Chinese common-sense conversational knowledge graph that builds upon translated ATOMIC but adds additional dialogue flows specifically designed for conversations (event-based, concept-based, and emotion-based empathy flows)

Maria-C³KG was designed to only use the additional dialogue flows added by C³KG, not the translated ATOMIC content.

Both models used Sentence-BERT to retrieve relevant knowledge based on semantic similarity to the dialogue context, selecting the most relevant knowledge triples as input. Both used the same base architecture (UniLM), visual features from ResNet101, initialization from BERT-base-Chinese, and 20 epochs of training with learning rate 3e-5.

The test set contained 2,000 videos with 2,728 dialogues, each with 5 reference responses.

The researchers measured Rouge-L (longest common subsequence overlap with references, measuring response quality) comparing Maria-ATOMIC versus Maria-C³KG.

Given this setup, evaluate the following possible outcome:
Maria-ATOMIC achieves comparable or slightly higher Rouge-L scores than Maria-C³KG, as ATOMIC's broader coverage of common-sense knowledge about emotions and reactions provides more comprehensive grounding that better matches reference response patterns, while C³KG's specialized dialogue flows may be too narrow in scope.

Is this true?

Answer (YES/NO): YES